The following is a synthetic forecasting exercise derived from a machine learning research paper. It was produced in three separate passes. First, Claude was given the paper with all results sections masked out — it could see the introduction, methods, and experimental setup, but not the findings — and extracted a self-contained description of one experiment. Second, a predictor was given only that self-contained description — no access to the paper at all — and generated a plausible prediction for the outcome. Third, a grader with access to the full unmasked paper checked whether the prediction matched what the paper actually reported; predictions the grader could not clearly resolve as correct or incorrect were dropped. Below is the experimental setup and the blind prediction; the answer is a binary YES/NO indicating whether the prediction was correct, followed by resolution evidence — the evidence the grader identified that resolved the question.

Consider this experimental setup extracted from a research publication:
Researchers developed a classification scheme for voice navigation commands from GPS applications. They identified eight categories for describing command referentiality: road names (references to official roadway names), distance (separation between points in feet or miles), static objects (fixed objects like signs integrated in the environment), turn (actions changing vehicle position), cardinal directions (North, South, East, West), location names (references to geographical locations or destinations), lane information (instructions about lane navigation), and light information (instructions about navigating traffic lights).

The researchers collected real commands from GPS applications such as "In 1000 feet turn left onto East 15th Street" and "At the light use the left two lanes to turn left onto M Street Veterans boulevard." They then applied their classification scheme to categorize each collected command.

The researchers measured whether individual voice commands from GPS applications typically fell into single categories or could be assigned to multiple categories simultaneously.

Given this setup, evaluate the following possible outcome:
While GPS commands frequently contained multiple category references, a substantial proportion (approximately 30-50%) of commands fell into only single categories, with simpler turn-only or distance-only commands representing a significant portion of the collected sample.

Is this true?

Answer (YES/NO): NO